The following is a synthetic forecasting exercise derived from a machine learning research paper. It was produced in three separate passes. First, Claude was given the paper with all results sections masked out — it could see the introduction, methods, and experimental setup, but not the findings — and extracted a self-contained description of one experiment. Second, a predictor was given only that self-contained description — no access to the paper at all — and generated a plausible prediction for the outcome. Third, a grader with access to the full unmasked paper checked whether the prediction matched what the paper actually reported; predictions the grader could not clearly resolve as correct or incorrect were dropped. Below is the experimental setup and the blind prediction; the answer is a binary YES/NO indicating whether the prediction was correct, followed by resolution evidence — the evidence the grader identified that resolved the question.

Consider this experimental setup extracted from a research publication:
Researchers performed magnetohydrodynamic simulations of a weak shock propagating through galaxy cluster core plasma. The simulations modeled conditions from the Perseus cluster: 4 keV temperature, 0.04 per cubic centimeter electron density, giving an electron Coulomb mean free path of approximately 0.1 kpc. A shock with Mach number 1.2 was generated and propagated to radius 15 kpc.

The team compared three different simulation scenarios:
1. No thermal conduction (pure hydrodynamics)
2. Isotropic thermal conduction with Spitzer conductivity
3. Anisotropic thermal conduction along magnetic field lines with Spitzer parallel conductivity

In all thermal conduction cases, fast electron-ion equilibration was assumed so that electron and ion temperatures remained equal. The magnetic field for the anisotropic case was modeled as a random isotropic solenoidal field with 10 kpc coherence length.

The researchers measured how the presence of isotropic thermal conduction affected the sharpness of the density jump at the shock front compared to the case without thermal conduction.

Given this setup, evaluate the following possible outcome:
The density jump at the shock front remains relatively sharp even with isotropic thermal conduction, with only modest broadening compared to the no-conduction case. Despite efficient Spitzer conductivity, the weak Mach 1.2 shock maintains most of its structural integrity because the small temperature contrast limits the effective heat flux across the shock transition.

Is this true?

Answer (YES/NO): NO